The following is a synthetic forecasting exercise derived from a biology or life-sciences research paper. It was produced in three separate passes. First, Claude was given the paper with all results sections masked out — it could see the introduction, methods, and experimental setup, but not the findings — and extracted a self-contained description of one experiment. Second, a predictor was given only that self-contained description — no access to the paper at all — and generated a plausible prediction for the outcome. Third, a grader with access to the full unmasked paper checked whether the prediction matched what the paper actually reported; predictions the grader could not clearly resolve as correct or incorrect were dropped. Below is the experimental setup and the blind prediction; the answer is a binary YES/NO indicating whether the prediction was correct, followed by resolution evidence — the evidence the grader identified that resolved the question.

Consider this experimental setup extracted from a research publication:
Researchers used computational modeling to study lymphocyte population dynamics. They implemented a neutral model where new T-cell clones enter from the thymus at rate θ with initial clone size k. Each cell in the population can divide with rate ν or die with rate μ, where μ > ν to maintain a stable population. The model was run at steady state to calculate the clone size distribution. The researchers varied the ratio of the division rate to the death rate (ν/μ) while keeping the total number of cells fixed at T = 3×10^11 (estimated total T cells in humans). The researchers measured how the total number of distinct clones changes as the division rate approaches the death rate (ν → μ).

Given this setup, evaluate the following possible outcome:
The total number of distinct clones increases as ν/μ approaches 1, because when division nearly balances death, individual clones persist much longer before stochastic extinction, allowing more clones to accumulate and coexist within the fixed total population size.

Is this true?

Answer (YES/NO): NO